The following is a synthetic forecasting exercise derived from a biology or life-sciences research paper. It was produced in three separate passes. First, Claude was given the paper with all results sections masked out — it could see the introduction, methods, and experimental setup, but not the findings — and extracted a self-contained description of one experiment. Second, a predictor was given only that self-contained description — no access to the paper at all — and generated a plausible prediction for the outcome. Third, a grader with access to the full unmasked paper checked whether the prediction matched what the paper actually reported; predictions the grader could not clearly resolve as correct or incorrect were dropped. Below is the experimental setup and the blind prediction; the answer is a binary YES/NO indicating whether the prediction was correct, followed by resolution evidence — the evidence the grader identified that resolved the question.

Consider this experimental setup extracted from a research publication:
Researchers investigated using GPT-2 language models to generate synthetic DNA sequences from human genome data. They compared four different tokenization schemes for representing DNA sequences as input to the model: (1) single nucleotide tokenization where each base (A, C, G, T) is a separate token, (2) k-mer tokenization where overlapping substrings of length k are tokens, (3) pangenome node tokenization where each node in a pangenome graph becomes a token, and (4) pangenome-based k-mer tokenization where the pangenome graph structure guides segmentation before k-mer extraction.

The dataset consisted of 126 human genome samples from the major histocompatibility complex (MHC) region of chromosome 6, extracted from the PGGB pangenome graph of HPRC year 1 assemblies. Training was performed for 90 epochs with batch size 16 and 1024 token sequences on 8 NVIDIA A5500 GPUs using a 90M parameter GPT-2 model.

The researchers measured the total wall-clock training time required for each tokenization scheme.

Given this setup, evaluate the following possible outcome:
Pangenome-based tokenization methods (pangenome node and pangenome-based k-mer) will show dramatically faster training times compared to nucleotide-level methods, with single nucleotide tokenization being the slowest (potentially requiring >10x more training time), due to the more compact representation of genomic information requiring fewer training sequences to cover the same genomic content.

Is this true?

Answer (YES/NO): NO